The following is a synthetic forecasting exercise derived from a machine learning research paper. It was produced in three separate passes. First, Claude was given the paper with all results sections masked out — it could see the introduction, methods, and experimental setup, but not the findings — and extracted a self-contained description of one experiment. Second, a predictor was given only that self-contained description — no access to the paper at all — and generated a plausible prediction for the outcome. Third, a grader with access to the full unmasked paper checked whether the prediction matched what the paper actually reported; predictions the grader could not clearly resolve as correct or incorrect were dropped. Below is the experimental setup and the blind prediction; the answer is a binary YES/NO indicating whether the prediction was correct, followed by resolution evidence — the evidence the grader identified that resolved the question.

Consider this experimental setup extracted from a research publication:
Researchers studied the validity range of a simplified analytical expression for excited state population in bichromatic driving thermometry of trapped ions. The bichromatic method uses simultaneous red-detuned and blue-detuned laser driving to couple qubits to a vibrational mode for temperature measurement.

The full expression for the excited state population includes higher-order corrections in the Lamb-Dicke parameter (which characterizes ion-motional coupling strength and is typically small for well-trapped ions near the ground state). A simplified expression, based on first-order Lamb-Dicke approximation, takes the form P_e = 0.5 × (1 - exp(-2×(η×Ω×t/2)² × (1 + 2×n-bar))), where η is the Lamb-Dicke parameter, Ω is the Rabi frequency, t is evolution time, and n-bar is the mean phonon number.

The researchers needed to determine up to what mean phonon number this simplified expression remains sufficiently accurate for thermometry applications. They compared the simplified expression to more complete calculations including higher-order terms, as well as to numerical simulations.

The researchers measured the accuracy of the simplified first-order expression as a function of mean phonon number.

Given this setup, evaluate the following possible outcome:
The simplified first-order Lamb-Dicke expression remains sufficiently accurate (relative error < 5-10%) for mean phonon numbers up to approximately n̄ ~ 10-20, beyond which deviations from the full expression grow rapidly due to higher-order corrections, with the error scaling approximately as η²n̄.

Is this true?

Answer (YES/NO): YES